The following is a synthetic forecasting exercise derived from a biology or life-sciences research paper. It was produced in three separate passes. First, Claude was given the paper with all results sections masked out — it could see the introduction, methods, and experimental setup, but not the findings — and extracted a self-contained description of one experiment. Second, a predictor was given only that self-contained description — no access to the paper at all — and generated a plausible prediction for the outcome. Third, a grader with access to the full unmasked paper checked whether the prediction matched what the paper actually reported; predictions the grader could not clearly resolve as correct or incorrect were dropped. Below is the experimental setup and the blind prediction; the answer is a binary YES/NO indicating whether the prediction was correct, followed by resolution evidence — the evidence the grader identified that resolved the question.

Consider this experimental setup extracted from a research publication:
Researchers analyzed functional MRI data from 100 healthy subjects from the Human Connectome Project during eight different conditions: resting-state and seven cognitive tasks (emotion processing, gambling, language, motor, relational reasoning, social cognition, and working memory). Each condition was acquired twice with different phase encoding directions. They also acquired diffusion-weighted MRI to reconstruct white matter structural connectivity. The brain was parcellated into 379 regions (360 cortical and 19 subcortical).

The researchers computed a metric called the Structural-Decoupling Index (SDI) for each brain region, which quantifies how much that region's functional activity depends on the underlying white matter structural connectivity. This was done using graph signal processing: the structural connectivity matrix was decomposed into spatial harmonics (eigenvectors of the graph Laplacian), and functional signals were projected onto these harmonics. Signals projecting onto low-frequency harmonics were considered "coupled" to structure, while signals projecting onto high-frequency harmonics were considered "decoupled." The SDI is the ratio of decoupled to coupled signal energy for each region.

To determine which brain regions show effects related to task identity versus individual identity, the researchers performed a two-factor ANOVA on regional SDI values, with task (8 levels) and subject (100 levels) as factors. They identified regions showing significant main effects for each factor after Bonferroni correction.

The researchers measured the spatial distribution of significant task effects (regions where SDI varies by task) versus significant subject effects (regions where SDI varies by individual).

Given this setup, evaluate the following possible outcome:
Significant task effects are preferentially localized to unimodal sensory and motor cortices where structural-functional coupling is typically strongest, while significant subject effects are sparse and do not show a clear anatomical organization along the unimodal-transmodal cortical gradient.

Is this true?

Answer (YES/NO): NO